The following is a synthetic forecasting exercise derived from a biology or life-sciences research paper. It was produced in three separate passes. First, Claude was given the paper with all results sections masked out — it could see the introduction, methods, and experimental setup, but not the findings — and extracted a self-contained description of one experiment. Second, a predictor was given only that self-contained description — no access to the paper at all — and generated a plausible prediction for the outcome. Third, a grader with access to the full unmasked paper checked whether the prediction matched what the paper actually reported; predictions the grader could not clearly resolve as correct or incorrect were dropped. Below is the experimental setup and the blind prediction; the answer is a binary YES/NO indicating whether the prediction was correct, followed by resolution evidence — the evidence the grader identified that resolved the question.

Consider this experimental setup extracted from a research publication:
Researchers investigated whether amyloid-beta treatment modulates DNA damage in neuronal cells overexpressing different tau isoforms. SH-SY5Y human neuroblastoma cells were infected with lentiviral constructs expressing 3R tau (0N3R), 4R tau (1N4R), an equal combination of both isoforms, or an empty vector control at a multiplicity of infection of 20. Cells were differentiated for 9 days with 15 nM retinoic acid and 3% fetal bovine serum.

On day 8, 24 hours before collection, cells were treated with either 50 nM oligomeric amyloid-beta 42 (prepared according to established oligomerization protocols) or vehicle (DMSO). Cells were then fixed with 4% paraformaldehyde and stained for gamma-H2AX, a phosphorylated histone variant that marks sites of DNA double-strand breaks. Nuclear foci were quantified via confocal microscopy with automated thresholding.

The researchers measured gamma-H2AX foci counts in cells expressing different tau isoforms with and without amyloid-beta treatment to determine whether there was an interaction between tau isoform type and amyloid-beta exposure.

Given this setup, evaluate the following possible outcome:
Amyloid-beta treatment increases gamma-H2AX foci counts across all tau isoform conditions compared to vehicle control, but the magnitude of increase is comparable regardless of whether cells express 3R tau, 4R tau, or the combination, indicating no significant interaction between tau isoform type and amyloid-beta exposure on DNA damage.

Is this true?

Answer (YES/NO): NO